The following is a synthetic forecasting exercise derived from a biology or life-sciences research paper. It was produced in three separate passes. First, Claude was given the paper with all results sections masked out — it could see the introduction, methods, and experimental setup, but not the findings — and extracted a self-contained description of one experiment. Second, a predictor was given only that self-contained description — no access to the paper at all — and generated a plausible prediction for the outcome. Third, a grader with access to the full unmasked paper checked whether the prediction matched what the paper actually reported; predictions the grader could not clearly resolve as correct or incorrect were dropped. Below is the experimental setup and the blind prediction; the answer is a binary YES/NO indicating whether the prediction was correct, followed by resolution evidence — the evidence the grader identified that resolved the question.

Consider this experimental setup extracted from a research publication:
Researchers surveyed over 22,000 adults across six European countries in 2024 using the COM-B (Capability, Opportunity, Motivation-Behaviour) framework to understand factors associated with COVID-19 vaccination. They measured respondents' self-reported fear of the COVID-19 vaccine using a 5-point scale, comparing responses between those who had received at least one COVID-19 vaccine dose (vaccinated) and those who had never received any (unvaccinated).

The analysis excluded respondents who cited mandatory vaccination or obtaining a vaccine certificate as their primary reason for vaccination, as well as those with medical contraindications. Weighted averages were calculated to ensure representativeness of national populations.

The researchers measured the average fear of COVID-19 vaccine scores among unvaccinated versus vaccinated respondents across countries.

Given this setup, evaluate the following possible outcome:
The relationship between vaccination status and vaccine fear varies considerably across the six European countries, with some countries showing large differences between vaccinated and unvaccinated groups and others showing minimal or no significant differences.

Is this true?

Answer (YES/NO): NO